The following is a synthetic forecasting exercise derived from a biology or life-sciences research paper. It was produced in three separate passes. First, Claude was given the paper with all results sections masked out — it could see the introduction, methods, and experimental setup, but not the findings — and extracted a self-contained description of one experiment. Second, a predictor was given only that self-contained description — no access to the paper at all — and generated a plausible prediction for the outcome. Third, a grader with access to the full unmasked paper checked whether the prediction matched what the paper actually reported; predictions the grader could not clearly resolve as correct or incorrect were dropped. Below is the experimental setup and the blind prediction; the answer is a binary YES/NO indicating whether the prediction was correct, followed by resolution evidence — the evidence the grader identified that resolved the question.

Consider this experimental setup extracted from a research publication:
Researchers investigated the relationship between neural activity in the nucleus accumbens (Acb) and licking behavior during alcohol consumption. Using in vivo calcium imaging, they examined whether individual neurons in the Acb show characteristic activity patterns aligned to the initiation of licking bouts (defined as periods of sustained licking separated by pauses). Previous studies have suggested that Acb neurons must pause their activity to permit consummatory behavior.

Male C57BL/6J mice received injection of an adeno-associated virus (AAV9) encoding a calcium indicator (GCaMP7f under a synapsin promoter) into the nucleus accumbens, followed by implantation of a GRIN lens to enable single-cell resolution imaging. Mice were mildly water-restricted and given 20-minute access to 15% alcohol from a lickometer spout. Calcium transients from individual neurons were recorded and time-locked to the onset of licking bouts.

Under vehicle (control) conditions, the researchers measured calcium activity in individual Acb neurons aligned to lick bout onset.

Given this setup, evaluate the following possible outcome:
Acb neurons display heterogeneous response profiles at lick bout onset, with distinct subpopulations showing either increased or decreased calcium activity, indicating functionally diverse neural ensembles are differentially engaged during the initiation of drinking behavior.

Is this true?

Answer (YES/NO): YES